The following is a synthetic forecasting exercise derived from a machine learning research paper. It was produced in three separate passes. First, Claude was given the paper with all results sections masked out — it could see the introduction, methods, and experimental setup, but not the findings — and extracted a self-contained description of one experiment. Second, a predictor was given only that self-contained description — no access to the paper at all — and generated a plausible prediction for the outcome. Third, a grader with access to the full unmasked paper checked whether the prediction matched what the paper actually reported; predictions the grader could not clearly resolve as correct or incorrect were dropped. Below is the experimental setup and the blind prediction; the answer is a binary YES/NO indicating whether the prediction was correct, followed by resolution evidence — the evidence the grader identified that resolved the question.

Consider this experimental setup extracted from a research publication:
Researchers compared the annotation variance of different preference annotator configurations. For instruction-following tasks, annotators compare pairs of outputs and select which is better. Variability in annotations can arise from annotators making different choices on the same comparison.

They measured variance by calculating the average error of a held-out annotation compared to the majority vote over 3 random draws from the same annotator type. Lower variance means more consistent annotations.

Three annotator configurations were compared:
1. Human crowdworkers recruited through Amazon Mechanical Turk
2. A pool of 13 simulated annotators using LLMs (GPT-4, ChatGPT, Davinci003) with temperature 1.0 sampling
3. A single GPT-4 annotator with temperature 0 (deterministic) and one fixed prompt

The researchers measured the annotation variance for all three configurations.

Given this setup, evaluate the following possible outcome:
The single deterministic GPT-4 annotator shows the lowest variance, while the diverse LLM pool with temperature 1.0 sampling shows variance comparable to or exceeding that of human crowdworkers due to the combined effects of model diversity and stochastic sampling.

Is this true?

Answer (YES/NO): NO